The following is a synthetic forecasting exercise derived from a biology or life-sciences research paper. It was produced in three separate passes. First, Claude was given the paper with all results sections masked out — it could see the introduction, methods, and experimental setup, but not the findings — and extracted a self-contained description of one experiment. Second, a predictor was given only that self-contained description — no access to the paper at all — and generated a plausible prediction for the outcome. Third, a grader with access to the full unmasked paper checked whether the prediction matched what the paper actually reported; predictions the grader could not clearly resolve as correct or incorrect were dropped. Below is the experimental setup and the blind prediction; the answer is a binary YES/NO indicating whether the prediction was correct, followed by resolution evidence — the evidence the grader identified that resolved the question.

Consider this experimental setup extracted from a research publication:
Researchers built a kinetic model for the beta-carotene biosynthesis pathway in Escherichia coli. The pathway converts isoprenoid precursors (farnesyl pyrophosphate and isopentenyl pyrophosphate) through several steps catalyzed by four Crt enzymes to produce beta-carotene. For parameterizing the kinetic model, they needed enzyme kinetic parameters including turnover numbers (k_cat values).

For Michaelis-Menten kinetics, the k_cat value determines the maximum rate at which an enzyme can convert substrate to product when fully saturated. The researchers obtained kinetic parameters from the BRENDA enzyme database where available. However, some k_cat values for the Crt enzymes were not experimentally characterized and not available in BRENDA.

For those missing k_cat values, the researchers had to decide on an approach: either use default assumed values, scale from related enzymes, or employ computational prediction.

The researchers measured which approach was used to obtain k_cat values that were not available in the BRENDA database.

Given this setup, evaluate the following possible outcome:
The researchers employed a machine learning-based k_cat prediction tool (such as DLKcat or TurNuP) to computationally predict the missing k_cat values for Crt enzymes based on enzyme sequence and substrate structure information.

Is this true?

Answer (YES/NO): YES